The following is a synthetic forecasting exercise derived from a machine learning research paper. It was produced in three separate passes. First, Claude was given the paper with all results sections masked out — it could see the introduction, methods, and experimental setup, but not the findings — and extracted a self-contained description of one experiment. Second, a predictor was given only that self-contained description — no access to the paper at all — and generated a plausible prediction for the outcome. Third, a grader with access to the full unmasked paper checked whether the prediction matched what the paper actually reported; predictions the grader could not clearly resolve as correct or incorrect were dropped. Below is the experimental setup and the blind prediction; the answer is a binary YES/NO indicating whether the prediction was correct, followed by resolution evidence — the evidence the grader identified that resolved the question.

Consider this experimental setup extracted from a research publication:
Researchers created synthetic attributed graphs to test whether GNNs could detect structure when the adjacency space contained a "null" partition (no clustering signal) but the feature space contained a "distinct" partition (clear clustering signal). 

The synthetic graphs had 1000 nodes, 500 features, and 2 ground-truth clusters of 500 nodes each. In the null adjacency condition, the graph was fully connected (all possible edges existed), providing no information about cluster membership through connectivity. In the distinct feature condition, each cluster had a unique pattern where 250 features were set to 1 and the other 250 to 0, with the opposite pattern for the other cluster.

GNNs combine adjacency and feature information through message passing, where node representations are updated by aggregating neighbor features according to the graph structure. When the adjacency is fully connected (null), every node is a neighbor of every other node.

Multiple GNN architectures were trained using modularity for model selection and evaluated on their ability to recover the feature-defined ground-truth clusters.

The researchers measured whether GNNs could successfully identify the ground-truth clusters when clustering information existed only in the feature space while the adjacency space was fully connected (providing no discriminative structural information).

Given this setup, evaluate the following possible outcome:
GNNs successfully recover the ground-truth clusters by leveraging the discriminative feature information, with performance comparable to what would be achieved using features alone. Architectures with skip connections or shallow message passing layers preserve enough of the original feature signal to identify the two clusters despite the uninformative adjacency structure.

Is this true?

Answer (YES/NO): NO